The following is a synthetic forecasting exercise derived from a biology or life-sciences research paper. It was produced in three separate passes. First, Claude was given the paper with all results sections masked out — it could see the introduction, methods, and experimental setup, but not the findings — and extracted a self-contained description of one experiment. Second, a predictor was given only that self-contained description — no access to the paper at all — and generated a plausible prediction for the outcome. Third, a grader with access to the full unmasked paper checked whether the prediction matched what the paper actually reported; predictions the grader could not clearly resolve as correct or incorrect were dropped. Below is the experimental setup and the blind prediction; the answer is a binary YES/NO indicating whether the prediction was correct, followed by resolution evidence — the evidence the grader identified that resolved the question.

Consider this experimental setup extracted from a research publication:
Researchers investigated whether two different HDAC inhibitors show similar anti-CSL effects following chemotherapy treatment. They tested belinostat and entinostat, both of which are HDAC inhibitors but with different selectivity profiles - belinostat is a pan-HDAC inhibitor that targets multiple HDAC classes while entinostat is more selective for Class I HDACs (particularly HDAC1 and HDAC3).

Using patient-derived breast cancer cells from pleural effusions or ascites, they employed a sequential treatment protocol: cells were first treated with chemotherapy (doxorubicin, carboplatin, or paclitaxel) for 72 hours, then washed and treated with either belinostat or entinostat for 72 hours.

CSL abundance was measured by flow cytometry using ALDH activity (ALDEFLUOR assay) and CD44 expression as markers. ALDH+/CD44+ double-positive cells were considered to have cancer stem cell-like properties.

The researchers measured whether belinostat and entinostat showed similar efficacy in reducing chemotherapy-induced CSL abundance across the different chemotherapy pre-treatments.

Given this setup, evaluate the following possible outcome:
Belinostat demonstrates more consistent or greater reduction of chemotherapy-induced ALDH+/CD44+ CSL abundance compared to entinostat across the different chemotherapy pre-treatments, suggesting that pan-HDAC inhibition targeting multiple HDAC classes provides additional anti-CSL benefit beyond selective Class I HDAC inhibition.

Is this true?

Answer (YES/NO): YES